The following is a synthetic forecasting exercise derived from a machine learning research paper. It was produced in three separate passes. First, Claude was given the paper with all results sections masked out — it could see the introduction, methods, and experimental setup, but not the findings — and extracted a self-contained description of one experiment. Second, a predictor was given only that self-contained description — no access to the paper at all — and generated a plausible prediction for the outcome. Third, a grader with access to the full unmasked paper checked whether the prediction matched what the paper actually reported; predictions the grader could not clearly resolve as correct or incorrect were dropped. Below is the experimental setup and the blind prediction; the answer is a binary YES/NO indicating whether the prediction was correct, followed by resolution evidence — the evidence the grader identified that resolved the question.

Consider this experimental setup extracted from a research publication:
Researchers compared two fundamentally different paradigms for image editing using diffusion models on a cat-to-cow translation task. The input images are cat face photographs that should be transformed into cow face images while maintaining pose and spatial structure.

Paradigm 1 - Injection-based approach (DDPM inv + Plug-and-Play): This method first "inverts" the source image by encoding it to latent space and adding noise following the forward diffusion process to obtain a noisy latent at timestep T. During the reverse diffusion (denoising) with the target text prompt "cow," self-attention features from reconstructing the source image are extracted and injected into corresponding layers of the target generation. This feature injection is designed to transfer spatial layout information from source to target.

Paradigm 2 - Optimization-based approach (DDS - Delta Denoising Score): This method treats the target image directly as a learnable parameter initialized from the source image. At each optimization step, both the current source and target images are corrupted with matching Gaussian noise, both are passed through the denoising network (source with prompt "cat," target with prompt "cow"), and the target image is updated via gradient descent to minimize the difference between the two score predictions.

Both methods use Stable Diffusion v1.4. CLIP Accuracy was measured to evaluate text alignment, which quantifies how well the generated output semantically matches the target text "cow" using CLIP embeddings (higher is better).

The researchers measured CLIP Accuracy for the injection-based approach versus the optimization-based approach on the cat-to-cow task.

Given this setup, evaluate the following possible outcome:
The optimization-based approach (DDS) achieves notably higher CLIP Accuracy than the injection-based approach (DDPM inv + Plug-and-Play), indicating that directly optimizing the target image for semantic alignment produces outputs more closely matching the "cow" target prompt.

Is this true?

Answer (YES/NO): YES